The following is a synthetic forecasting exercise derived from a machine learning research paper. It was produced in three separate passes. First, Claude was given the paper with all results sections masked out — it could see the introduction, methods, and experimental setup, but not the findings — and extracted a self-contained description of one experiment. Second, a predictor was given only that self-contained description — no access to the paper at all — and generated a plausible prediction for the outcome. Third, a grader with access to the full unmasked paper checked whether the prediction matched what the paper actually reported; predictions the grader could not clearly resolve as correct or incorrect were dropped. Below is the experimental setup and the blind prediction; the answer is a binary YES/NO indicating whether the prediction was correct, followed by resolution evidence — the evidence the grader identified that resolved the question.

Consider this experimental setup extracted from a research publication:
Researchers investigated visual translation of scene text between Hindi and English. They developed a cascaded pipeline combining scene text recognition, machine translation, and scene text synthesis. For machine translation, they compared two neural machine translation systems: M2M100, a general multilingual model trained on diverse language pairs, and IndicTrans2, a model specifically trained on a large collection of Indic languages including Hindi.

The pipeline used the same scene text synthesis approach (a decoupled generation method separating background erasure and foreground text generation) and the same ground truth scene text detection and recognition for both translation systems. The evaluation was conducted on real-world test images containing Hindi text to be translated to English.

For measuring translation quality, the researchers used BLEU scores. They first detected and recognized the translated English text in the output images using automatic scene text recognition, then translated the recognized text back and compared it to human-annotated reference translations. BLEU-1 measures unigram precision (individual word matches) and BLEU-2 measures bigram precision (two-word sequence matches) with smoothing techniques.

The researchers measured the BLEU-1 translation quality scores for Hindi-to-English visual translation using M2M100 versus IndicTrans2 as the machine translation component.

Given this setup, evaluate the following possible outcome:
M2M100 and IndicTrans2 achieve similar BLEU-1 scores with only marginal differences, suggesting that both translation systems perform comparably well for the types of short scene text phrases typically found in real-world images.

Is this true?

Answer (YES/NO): NO